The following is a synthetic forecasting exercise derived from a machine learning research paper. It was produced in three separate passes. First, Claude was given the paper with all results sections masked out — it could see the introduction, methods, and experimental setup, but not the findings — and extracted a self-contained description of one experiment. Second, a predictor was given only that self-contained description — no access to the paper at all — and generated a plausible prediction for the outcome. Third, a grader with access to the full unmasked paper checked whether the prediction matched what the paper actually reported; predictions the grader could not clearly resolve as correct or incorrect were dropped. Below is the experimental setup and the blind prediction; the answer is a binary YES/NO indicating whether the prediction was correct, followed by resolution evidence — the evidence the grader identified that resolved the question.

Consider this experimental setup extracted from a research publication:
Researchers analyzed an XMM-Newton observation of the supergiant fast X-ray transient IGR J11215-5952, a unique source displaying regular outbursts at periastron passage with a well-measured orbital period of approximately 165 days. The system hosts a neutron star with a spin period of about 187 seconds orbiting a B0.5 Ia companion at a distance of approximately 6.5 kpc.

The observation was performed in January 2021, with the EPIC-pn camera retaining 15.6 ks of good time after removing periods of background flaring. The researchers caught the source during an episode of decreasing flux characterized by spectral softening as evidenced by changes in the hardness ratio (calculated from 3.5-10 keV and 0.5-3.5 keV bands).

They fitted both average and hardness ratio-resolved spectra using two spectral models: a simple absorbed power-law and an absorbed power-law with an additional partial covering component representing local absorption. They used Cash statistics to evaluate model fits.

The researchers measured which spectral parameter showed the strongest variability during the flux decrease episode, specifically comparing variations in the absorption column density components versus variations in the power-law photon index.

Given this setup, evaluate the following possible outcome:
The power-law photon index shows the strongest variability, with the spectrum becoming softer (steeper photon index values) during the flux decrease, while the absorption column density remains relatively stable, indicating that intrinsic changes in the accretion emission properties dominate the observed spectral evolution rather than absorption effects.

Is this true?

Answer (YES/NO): YES